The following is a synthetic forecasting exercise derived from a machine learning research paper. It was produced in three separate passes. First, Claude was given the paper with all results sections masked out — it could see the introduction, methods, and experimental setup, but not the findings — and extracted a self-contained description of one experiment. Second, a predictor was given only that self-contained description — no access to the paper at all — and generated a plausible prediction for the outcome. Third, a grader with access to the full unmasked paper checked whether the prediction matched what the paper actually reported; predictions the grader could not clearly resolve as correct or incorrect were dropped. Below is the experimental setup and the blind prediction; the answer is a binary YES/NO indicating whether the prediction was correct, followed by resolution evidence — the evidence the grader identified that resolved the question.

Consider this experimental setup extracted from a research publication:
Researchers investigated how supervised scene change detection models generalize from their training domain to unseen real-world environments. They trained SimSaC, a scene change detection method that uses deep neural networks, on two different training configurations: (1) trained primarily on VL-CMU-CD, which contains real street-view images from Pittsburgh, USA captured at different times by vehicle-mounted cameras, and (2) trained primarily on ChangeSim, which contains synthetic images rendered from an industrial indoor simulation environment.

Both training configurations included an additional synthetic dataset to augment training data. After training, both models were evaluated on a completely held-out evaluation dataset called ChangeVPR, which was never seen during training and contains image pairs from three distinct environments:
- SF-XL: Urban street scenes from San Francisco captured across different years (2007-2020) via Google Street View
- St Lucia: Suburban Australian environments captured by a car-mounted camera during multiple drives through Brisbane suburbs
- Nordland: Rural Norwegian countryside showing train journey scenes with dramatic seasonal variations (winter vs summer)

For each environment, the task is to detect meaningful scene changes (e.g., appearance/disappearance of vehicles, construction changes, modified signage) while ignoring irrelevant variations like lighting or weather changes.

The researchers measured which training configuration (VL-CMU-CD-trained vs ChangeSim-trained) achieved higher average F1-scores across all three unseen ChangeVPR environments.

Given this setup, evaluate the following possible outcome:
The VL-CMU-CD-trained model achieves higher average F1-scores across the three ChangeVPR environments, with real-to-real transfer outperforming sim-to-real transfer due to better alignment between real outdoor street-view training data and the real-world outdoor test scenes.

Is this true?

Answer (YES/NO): YES